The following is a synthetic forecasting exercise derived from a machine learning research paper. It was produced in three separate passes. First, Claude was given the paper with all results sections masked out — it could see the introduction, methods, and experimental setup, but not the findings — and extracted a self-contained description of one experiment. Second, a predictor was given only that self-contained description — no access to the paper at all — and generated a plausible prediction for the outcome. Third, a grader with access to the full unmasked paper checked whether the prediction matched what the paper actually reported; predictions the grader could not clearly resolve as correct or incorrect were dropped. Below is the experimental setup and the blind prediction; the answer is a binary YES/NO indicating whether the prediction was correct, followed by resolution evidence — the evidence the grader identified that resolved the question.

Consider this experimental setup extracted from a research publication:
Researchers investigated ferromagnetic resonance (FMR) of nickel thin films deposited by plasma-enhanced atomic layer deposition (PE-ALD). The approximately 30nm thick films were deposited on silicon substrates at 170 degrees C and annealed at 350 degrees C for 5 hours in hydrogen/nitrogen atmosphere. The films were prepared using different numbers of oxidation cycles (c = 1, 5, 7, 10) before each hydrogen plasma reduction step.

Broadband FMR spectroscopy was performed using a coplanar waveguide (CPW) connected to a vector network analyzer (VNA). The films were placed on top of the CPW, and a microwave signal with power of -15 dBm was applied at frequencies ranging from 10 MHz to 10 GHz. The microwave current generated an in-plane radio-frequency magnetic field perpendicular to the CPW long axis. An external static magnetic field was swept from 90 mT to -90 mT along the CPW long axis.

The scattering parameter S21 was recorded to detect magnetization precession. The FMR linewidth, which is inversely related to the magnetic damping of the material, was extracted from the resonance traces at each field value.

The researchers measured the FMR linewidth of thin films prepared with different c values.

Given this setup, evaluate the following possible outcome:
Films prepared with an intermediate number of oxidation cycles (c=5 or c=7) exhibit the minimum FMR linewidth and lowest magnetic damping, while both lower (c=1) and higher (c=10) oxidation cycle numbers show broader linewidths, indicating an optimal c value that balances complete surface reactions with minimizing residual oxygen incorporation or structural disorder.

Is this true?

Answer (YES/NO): YES